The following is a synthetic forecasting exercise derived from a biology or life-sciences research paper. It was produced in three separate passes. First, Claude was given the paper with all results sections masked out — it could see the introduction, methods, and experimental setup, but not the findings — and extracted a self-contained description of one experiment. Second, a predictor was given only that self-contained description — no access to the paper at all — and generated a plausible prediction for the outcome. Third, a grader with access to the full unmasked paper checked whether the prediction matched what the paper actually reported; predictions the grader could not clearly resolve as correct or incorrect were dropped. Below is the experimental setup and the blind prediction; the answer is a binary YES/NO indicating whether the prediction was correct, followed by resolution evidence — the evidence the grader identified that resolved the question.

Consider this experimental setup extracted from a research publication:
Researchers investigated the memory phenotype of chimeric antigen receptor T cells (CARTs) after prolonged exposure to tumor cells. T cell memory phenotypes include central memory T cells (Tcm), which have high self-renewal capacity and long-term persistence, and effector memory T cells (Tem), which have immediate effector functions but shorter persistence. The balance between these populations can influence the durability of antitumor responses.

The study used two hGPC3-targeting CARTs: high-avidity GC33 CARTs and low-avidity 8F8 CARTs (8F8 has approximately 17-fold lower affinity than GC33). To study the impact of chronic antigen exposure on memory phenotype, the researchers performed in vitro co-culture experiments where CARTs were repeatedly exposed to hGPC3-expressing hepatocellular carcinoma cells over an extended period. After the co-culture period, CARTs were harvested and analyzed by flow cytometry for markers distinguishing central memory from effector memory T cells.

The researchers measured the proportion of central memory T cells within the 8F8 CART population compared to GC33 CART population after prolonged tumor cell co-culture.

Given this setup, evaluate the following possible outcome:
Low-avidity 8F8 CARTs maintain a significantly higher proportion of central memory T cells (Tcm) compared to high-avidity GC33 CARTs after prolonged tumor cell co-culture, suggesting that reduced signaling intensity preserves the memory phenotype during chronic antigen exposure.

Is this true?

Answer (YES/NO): YES